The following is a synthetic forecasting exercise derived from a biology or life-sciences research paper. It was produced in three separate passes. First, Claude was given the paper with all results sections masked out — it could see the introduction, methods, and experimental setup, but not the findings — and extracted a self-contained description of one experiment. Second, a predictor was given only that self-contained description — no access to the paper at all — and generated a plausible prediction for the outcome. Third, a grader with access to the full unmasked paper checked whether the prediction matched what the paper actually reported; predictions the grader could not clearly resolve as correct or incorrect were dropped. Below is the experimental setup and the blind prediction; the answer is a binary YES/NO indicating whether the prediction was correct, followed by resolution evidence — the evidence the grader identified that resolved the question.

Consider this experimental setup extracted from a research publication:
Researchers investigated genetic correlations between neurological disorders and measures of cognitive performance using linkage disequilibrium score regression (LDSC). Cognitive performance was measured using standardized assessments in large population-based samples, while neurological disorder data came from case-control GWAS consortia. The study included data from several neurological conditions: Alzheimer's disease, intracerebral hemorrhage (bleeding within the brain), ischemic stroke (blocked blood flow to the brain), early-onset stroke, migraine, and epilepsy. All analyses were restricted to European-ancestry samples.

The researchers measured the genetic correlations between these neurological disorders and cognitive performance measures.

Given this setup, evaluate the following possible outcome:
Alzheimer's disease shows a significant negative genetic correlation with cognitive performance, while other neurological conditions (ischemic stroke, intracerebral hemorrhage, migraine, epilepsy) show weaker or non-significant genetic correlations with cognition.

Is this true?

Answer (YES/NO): NO